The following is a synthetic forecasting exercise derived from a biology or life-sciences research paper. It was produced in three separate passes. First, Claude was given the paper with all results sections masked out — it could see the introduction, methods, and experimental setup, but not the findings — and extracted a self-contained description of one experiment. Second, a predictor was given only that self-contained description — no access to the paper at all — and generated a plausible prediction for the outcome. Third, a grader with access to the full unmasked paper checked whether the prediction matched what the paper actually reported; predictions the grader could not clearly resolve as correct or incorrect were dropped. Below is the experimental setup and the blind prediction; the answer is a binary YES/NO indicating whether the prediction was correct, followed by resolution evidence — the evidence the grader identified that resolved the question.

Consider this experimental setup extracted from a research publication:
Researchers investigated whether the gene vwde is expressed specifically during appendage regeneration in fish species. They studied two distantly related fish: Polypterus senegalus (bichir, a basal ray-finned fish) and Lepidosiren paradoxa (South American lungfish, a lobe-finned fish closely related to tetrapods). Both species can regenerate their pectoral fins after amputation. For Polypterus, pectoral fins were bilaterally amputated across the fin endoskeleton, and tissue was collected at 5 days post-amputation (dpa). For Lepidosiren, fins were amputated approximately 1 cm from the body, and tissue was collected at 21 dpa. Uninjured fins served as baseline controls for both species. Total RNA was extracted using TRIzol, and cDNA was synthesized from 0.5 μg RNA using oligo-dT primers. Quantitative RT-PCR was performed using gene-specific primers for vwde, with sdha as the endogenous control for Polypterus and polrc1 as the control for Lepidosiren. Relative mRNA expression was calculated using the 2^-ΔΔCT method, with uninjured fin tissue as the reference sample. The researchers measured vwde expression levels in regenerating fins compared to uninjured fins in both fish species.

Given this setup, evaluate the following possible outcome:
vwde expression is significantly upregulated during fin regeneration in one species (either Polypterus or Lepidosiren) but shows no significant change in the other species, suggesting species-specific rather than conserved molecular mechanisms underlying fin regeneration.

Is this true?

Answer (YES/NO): NO